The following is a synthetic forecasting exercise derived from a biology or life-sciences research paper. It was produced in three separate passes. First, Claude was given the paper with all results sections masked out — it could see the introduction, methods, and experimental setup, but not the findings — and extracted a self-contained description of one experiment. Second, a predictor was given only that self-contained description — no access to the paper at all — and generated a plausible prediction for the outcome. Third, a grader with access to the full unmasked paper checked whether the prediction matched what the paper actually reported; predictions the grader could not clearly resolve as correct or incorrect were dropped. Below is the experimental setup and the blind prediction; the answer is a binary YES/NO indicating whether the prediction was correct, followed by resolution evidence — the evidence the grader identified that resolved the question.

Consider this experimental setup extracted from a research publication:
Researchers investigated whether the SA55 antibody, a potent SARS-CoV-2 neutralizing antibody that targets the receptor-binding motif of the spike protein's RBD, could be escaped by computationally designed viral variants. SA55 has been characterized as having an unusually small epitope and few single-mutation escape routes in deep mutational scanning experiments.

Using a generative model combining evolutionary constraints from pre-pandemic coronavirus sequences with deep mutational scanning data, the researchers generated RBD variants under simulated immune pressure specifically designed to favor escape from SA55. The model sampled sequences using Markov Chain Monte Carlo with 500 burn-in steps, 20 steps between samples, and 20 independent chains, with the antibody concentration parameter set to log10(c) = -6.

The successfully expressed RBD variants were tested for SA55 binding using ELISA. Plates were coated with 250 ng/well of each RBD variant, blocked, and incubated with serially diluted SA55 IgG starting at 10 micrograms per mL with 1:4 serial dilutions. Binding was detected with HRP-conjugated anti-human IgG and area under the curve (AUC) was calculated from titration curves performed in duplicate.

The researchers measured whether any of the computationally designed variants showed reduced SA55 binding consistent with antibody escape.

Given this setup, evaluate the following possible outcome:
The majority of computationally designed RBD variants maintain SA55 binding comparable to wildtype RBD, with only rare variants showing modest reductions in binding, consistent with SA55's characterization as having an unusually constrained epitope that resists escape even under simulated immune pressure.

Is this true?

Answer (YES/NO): NO